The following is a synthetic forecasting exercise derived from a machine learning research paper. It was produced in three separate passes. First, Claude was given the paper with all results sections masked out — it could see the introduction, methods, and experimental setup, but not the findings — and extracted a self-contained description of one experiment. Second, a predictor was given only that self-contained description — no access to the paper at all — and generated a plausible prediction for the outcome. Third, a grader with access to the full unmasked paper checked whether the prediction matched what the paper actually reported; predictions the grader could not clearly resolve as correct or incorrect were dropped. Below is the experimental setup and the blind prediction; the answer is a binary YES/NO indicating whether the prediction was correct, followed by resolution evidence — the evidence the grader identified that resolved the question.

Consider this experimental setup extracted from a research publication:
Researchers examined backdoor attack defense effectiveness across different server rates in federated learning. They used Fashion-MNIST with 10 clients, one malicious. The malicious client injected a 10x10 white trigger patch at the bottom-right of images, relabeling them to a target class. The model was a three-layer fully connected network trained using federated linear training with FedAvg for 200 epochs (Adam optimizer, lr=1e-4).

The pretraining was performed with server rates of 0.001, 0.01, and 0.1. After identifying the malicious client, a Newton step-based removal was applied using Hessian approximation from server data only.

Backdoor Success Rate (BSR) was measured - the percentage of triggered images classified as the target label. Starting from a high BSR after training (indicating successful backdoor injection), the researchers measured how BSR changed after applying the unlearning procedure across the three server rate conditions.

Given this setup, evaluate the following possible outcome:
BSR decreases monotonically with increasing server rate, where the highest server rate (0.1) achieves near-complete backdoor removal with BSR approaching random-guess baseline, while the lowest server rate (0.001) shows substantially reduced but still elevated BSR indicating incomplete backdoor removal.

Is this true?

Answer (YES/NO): NO